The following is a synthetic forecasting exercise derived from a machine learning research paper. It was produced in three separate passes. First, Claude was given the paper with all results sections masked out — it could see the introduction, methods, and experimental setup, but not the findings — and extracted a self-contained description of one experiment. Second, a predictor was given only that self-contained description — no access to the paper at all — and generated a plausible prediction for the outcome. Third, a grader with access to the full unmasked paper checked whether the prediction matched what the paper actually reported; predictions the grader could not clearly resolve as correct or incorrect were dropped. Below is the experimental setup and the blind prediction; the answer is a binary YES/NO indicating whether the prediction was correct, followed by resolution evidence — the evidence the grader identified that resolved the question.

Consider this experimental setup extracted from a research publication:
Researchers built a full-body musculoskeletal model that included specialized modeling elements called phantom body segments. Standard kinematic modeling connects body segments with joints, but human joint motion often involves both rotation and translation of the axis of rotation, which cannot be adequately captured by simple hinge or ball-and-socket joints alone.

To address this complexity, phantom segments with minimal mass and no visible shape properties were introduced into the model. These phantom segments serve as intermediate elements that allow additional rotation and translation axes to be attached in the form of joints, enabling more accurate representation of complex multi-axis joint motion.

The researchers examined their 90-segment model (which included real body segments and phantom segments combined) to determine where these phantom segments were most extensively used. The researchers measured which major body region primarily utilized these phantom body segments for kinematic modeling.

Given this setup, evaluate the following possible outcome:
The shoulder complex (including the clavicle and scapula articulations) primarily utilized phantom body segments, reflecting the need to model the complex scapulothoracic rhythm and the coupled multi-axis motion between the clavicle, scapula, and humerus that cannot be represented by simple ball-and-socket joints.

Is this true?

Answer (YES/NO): YES